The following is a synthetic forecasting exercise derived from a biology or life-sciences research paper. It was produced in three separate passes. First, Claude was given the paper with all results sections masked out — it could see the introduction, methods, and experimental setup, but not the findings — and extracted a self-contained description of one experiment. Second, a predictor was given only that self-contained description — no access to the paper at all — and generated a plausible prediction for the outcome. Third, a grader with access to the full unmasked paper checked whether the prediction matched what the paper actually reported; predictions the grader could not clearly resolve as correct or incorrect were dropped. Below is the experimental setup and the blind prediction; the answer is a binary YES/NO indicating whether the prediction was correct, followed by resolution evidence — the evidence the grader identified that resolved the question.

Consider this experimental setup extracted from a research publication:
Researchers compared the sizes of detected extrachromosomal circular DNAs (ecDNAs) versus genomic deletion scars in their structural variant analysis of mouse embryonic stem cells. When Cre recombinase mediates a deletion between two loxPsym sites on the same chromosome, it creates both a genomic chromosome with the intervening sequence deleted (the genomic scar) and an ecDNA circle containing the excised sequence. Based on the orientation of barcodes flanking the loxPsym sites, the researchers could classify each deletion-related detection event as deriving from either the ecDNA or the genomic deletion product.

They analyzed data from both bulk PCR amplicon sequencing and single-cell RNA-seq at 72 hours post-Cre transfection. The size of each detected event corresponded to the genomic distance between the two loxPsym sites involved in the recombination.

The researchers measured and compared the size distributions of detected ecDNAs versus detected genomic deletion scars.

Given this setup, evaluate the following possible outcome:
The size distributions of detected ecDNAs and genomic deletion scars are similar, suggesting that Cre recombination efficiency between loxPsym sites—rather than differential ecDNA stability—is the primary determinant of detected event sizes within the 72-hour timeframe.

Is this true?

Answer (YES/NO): NO